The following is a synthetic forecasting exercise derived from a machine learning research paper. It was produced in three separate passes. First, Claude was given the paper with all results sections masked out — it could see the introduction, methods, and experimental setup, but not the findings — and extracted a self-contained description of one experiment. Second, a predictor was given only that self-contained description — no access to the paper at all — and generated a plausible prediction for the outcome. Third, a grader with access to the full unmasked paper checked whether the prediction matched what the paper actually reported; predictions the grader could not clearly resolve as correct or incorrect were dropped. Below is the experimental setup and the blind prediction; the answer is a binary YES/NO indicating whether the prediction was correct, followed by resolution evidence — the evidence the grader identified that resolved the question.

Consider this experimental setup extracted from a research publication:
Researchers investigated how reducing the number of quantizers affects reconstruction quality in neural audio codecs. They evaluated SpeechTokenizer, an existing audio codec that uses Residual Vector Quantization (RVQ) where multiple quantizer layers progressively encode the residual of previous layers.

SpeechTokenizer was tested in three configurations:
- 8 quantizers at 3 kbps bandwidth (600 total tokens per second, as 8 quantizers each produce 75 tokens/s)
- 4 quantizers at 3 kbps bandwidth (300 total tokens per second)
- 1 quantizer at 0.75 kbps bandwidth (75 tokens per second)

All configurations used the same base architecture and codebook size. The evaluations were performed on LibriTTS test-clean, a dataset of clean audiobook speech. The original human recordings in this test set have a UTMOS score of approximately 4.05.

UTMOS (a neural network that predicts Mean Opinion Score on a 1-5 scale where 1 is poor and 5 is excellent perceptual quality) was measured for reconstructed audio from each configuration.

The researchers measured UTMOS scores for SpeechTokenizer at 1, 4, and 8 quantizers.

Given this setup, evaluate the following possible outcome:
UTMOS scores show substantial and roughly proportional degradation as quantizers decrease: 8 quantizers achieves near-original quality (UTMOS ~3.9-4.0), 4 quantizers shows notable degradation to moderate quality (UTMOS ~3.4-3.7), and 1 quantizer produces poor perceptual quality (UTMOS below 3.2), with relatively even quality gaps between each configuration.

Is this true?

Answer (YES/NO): NO